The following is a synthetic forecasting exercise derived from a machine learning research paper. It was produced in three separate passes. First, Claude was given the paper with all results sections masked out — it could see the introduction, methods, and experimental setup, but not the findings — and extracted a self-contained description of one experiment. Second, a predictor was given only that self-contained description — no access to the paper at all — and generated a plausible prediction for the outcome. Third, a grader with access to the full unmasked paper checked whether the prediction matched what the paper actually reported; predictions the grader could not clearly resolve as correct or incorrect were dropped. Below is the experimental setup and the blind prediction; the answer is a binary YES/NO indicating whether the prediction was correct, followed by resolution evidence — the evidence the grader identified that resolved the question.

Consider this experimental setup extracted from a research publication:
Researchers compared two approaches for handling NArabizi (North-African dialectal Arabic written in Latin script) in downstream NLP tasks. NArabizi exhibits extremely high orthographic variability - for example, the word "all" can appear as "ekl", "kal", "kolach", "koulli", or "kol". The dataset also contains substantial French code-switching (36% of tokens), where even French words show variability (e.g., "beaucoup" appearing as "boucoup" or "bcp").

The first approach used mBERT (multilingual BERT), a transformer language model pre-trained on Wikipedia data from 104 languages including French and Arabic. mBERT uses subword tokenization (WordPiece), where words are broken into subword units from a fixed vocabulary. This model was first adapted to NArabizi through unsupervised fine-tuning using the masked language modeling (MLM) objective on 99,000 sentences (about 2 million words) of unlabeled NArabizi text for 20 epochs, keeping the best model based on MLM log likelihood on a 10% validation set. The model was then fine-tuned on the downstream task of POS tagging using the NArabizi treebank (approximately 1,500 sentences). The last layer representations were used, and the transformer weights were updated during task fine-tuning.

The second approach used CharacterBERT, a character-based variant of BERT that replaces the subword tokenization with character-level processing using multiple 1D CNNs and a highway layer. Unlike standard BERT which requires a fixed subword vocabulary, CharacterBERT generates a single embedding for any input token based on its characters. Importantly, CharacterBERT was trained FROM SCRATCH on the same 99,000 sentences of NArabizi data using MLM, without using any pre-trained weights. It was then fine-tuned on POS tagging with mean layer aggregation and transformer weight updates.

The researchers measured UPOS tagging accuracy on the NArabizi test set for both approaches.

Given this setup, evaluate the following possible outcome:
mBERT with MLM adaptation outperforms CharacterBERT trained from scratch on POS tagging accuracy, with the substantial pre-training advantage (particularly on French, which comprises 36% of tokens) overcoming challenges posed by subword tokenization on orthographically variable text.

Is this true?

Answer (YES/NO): YES